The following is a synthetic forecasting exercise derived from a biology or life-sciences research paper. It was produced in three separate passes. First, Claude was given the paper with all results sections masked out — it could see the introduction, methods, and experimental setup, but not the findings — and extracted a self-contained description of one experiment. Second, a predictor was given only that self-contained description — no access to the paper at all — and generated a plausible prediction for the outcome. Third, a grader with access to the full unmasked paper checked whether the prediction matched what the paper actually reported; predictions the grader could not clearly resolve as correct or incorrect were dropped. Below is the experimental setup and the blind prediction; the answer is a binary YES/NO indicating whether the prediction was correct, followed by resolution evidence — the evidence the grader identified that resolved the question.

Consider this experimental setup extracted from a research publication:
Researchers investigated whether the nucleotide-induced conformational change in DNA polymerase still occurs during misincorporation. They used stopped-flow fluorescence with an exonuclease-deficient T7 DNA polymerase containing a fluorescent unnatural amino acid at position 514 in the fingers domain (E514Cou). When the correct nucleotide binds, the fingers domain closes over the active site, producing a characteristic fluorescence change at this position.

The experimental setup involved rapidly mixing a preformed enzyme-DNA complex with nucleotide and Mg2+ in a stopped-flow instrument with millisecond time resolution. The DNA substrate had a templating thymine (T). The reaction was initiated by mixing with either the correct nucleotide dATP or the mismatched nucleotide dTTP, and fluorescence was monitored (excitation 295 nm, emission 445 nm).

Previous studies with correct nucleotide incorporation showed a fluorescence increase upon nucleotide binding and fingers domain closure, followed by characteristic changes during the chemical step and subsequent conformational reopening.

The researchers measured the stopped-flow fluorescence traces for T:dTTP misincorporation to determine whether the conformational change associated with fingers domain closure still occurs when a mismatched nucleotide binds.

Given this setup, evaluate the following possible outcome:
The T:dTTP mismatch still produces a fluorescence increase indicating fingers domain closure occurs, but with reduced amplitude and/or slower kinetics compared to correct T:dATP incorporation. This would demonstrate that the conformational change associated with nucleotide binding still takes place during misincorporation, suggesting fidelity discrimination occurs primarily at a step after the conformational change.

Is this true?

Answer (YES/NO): NO